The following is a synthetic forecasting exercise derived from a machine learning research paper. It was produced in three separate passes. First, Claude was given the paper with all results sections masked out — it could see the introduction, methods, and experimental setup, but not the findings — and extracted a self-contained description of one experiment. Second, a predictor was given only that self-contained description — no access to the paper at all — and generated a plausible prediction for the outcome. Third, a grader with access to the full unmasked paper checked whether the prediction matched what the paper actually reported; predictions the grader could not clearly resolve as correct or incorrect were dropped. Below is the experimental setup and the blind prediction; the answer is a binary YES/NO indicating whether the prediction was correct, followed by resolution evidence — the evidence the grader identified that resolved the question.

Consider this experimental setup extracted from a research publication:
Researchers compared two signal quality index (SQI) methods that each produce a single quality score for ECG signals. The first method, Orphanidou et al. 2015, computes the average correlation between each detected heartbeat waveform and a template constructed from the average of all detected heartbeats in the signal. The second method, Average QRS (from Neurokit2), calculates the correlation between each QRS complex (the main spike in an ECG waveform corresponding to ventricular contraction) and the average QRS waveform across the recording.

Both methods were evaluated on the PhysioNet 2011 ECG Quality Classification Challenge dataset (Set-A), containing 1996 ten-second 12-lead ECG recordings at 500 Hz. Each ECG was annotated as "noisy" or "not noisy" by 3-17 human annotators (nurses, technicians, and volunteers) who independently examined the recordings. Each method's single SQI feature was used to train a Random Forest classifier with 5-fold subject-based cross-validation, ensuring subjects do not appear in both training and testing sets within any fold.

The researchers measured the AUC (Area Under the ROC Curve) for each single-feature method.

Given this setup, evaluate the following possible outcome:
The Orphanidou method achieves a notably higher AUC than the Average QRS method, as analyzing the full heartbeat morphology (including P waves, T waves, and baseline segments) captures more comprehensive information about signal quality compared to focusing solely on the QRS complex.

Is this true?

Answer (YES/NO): YES